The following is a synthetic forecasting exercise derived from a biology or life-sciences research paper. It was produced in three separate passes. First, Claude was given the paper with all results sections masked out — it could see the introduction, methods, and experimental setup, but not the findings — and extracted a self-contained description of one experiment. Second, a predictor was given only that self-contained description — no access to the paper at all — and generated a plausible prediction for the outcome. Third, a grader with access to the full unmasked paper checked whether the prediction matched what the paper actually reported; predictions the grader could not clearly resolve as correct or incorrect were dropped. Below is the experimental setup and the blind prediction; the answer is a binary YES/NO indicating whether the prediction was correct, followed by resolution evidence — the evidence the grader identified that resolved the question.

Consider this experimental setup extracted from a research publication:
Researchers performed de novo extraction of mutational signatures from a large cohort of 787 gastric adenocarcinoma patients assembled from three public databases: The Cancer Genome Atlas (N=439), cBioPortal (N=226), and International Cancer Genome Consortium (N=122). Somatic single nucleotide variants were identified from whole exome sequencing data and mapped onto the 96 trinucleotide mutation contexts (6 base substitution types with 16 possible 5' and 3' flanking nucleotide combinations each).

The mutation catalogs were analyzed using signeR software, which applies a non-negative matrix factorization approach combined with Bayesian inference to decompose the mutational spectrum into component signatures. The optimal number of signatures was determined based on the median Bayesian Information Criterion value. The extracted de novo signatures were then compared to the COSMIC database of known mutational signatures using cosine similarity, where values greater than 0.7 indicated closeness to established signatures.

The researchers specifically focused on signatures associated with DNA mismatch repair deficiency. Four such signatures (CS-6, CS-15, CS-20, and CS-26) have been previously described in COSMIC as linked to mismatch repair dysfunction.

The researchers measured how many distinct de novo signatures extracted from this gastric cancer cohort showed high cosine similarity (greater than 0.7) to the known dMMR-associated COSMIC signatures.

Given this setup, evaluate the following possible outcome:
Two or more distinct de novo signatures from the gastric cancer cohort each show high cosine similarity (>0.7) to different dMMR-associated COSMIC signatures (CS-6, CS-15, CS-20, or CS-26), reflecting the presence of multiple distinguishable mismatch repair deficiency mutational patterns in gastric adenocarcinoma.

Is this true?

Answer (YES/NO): YES